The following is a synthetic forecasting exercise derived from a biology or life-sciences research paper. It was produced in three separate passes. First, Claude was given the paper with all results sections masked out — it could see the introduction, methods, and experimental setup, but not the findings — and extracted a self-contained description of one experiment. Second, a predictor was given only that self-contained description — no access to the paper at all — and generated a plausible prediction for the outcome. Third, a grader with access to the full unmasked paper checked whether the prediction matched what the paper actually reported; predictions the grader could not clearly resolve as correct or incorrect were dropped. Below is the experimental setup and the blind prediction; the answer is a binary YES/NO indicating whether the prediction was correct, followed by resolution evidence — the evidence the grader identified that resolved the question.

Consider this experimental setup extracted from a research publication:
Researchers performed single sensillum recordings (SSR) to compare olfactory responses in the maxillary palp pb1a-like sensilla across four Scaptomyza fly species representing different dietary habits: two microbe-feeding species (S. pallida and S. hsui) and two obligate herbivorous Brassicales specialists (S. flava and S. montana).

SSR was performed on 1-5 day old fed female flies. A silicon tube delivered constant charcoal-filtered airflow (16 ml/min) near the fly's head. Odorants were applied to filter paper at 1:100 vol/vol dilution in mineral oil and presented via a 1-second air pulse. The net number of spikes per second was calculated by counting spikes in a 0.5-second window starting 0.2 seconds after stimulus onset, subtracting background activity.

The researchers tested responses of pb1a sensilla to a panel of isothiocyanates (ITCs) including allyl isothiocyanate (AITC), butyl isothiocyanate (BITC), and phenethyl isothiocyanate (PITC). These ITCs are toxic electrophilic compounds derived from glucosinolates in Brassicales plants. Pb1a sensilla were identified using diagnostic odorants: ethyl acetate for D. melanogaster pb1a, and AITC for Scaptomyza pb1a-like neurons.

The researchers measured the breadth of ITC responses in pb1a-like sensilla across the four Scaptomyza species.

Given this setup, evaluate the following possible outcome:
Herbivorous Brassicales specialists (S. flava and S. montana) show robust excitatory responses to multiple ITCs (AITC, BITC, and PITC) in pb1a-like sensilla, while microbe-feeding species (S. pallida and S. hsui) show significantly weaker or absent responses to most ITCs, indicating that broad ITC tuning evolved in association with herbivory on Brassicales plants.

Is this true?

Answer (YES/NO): NO